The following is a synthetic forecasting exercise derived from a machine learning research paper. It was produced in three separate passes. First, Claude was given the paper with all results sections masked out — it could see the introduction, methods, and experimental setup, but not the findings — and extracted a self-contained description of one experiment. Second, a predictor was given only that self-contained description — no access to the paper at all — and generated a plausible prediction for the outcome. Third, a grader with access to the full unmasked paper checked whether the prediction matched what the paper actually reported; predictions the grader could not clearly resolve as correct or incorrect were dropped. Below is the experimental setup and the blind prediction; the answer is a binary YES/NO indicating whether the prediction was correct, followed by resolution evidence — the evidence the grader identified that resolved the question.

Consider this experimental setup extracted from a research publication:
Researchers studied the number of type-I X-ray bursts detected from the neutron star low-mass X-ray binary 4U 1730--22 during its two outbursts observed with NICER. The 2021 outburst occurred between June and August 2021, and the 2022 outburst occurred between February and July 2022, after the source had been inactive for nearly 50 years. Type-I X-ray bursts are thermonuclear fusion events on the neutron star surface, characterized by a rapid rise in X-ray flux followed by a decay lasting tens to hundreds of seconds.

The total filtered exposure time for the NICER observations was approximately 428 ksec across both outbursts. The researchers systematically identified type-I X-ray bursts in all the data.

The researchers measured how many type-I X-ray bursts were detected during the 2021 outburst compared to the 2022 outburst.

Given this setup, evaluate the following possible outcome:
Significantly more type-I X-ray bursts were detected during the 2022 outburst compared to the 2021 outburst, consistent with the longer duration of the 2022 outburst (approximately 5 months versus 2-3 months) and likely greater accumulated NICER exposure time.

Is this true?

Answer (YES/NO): YES